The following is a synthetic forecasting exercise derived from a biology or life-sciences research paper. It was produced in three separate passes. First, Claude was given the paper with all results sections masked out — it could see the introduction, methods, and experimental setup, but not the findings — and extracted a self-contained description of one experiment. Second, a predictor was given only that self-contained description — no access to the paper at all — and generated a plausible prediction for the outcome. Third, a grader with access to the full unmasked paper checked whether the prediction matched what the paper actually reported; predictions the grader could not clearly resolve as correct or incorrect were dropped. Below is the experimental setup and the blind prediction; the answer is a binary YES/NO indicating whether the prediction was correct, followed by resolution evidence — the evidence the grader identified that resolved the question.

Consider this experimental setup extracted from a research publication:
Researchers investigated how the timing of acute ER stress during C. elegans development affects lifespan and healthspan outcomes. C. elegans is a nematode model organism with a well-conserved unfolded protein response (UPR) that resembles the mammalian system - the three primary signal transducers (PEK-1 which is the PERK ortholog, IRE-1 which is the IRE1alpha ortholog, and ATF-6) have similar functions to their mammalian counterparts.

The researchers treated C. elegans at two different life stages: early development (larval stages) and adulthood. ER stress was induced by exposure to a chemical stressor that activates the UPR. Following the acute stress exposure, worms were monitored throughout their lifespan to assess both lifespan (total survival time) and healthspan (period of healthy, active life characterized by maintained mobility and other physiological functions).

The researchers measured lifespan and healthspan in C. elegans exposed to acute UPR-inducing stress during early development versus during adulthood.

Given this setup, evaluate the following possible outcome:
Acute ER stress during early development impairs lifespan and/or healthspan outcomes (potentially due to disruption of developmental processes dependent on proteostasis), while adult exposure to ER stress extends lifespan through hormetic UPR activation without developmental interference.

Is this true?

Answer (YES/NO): NO